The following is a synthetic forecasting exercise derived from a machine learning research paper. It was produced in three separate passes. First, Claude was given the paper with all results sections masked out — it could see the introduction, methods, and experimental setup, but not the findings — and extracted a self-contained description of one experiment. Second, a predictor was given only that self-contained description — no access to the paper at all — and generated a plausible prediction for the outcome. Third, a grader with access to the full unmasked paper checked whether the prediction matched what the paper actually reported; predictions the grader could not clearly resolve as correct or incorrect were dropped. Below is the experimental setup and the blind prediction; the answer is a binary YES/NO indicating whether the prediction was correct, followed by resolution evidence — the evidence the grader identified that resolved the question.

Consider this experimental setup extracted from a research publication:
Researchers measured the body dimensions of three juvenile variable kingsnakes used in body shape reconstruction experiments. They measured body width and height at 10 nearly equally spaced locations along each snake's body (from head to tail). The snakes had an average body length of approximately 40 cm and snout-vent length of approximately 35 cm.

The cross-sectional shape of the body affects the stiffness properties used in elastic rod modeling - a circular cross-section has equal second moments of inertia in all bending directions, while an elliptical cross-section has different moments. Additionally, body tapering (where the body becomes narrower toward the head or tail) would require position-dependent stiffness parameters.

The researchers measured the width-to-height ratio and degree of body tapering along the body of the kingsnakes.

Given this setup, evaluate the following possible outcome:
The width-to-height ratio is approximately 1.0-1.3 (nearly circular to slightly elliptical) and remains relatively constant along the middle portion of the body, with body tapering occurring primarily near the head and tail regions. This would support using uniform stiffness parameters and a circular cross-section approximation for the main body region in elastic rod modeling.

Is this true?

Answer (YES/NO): NO